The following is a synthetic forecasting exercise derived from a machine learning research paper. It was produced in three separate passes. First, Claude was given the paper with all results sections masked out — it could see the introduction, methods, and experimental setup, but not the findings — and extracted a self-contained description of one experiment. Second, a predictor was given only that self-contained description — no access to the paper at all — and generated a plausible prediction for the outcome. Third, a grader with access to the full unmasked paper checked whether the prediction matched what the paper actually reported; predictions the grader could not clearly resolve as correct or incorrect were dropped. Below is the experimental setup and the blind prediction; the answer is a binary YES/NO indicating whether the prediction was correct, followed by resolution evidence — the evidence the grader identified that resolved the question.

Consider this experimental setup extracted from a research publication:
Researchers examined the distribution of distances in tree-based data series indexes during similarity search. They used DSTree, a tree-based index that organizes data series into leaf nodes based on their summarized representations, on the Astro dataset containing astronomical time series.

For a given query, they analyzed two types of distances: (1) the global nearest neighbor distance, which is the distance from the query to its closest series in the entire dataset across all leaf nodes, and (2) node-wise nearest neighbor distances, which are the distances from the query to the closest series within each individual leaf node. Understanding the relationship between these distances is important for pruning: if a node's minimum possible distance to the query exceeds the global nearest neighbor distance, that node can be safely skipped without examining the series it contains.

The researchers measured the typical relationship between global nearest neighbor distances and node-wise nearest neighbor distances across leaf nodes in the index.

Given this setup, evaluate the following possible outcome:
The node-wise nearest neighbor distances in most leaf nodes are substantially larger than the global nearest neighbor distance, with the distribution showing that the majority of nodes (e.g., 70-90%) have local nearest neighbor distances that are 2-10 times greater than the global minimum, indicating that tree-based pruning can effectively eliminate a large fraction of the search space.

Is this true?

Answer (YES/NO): NO